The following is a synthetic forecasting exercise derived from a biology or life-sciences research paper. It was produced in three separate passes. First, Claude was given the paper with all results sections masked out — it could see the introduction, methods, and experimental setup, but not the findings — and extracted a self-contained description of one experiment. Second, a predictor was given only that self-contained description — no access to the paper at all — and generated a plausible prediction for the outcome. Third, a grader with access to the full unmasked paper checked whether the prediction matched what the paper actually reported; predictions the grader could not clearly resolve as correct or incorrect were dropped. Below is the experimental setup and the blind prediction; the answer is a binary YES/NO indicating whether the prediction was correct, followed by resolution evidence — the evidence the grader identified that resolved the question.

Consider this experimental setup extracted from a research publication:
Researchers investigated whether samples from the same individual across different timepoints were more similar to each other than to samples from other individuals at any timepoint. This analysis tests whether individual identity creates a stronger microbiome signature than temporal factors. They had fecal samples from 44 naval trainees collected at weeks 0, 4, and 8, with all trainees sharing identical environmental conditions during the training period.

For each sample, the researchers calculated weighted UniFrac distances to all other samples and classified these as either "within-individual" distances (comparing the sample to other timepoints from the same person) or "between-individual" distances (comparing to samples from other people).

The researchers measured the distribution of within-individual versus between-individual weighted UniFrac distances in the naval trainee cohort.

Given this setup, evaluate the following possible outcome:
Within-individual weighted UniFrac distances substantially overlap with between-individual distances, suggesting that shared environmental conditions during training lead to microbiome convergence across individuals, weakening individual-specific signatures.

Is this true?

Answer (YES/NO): NO